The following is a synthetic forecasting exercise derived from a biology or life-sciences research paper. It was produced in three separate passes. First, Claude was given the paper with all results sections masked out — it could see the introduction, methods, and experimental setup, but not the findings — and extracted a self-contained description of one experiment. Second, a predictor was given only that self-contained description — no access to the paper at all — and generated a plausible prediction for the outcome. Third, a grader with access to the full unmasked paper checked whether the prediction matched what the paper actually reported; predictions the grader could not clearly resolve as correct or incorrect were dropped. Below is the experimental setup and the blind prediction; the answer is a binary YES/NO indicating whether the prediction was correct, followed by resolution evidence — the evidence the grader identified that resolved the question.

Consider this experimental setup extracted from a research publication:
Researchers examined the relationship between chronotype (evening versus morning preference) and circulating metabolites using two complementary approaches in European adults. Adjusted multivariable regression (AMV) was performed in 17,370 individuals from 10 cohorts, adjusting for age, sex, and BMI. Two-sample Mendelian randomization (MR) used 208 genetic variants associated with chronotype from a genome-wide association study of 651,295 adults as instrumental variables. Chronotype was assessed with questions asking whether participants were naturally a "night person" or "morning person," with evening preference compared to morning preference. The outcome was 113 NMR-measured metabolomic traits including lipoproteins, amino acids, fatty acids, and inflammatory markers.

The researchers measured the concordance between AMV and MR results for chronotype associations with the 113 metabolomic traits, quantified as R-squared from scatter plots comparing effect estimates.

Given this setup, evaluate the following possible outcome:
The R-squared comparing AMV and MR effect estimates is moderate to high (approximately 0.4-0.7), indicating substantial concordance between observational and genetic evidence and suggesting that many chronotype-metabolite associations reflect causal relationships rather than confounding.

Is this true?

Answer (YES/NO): NO